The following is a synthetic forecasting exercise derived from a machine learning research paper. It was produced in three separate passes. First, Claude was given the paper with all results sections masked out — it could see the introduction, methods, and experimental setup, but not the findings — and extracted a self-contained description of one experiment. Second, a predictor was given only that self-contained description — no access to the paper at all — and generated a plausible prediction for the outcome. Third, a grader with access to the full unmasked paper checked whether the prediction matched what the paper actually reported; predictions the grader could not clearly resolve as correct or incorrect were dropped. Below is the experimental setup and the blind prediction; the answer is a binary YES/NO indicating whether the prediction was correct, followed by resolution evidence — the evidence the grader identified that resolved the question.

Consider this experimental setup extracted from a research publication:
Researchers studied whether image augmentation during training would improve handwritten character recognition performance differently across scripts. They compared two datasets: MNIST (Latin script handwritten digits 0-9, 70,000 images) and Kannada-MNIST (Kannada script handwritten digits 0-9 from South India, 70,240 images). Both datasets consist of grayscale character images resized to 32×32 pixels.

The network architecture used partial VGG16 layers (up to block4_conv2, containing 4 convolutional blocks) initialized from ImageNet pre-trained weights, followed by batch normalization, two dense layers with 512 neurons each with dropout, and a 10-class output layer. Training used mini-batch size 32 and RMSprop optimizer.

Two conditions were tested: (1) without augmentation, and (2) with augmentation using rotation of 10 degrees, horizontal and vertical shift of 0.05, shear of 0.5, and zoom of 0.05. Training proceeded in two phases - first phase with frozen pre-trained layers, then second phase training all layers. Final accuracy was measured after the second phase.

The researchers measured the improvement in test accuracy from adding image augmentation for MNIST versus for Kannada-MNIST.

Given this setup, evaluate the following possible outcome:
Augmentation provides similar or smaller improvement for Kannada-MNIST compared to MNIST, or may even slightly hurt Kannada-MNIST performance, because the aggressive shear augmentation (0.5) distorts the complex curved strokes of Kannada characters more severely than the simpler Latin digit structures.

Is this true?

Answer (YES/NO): NO